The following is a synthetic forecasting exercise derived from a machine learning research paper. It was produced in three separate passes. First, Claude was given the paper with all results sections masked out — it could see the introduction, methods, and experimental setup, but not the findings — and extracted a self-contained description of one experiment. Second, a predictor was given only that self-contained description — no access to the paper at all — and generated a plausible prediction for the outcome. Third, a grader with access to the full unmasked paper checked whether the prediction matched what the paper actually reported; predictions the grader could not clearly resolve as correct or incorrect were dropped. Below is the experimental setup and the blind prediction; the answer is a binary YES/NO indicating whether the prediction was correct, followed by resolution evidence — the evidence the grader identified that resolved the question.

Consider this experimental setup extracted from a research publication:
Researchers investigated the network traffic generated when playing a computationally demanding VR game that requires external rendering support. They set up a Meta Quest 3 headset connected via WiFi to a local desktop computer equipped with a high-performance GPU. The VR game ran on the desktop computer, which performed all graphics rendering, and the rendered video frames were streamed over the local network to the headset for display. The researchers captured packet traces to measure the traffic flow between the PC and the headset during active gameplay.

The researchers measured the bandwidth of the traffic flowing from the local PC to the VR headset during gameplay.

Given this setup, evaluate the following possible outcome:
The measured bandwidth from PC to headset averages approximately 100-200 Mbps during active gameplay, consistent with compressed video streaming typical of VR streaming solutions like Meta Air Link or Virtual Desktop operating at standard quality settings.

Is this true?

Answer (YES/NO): YES